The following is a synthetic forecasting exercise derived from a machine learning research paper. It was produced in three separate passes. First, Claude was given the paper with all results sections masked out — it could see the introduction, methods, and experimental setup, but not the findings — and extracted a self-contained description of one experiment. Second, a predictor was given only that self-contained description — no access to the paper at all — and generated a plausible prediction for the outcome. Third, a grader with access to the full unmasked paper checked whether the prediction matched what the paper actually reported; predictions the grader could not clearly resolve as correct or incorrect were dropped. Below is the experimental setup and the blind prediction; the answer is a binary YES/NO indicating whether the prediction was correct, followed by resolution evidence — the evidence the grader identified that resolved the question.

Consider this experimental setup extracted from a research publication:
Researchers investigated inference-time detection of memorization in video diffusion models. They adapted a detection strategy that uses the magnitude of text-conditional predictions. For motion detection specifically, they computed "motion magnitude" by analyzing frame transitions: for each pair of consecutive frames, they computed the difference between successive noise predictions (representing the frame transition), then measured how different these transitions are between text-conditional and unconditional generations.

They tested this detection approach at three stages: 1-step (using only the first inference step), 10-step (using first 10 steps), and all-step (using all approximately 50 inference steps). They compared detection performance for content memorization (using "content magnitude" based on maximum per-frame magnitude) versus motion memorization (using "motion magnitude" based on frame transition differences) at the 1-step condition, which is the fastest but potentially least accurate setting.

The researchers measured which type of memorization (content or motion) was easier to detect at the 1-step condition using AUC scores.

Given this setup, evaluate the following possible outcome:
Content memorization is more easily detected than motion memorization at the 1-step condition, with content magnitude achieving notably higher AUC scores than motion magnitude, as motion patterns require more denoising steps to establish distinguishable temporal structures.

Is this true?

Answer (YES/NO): YES